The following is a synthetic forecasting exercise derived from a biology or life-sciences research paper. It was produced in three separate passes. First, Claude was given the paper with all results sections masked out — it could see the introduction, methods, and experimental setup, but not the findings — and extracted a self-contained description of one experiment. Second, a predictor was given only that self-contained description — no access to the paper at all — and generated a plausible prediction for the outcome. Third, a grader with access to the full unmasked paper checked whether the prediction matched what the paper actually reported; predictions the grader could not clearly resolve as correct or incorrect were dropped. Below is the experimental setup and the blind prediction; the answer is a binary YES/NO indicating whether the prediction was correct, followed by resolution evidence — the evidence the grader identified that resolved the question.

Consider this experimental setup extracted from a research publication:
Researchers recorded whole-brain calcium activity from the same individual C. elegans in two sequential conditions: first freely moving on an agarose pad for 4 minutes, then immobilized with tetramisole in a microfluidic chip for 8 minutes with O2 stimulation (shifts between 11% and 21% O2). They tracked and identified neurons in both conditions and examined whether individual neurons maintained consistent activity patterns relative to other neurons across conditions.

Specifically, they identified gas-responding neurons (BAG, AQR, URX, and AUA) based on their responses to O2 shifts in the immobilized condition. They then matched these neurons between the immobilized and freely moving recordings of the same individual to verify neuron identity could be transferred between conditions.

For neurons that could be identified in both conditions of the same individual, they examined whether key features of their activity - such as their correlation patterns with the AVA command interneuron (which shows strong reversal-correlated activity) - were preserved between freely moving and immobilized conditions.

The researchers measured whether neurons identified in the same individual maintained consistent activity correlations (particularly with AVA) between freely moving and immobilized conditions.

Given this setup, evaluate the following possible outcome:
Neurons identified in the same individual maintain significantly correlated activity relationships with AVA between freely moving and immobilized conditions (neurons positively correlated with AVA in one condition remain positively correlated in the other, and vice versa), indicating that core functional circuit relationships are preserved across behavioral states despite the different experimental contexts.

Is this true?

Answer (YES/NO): YES